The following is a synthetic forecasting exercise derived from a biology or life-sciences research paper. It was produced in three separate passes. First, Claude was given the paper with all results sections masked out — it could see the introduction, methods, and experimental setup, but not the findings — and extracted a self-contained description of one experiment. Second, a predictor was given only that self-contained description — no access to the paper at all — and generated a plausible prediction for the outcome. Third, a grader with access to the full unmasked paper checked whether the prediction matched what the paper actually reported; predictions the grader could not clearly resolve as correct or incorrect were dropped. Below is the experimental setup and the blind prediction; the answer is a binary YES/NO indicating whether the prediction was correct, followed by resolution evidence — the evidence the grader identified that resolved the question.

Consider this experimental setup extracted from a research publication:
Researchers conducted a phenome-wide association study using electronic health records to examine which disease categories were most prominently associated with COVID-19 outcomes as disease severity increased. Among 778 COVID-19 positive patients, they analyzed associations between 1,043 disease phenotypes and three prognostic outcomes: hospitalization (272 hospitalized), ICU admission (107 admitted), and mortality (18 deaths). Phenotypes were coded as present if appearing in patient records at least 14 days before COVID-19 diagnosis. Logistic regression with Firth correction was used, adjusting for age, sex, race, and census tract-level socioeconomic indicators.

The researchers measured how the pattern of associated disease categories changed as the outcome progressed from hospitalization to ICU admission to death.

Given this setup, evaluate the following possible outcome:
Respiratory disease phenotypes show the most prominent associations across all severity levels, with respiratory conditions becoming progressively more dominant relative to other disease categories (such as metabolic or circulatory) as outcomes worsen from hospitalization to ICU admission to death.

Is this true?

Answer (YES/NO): NO